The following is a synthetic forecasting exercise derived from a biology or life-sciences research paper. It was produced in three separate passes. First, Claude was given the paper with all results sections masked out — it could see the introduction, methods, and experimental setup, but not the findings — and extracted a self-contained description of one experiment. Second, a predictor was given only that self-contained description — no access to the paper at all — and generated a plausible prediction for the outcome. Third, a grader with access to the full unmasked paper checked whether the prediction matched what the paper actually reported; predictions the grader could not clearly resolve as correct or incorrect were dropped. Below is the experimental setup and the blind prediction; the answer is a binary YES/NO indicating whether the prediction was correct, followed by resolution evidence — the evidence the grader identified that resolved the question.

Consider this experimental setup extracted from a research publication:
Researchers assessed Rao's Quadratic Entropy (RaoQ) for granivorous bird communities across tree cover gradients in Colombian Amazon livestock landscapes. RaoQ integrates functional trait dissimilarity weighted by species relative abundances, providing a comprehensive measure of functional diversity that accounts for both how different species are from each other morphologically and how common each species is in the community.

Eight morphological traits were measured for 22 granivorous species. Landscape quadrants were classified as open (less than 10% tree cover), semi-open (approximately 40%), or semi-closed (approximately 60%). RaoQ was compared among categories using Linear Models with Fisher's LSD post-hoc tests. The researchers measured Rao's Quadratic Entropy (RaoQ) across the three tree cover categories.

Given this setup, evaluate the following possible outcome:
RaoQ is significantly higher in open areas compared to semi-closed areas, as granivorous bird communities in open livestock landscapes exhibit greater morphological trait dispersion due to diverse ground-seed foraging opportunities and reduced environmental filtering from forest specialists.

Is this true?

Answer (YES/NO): NO